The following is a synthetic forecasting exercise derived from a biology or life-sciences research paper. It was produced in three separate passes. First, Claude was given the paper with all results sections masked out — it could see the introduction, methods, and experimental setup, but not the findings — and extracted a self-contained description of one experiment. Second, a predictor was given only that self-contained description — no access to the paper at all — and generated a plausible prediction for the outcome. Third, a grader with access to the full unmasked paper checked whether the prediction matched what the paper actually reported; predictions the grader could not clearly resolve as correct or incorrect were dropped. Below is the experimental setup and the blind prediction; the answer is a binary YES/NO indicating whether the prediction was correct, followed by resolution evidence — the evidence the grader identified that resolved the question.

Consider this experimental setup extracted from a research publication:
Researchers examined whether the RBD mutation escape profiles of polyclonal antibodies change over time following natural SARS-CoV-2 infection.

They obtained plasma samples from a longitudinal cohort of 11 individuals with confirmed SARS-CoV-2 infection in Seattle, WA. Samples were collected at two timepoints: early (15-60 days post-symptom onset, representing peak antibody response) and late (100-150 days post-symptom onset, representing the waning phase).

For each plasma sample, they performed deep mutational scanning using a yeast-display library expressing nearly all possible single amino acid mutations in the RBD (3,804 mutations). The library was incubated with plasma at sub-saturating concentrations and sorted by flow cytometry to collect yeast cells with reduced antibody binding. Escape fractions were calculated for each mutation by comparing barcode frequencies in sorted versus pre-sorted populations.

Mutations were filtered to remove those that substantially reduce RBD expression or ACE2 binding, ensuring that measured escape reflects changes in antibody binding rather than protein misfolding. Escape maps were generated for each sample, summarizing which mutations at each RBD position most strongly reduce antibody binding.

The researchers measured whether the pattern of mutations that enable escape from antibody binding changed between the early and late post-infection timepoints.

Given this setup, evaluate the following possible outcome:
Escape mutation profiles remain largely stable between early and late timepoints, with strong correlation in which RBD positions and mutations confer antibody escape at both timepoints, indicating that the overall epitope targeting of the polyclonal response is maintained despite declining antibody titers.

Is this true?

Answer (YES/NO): YES